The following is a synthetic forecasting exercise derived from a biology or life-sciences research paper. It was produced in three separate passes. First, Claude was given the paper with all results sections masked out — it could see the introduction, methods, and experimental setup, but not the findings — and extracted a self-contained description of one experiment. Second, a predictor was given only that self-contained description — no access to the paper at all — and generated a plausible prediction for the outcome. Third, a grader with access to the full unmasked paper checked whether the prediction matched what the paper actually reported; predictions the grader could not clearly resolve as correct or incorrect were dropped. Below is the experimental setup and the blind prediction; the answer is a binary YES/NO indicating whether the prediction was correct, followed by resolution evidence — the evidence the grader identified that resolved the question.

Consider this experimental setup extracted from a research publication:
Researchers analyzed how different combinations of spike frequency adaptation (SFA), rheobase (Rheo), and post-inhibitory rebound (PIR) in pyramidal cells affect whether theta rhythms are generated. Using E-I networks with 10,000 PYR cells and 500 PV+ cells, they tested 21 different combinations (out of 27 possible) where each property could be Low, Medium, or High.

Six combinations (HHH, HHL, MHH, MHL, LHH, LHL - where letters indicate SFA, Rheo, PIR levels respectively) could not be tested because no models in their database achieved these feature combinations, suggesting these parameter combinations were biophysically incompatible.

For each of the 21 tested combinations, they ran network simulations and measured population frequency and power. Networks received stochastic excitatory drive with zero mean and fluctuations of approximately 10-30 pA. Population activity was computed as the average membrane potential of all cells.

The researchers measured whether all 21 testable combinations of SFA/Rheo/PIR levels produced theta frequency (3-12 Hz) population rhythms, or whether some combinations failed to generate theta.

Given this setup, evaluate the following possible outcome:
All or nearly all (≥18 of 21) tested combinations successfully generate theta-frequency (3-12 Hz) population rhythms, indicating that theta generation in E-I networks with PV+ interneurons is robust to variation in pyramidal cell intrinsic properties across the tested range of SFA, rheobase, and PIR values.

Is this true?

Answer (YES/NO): NO